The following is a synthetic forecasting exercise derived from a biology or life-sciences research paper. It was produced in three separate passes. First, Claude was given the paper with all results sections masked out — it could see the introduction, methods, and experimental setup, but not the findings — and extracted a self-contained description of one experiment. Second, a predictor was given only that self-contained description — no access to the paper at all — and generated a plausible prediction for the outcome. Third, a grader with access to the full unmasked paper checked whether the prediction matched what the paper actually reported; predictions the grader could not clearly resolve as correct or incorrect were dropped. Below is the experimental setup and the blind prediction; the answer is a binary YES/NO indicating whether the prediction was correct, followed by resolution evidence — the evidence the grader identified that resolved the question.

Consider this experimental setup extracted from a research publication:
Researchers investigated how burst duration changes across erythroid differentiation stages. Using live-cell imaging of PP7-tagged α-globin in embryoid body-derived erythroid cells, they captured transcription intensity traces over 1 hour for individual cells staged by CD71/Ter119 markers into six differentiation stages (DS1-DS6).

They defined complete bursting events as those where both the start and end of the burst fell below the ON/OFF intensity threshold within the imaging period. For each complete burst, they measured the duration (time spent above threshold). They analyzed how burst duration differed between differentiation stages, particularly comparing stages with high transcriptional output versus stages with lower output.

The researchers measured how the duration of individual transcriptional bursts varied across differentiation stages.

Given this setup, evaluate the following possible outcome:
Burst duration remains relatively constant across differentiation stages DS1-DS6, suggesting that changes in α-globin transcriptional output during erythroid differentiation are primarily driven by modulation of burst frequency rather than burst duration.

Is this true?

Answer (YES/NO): YES